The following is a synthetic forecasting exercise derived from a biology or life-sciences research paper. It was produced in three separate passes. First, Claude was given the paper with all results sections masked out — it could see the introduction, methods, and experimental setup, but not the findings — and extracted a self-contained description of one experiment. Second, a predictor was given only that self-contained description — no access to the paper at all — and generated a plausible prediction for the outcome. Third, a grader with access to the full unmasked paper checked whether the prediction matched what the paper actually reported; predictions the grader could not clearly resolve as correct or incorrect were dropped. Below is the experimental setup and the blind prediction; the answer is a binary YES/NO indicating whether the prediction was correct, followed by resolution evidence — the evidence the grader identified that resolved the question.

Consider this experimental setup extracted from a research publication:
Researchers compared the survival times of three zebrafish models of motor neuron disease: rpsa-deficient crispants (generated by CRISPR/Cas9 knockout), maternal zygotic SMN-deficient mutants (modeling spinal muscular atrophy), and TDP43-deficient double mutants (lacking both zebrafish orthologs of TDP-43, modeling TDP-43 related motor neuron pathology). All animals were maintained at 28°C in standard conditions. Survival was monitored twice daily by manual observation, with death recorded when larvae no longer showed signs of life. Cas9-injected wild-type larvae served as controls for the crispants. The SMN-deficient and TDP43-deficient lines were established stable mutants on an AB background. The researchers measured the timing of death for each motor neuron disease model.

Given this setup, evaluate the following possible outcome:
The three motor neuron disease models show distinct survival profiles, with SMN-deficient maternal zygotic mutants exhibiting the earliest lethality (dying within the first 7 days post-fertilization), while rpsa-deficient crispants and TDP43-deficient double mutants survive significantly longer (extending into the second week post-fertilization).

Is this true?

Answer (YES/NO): NO